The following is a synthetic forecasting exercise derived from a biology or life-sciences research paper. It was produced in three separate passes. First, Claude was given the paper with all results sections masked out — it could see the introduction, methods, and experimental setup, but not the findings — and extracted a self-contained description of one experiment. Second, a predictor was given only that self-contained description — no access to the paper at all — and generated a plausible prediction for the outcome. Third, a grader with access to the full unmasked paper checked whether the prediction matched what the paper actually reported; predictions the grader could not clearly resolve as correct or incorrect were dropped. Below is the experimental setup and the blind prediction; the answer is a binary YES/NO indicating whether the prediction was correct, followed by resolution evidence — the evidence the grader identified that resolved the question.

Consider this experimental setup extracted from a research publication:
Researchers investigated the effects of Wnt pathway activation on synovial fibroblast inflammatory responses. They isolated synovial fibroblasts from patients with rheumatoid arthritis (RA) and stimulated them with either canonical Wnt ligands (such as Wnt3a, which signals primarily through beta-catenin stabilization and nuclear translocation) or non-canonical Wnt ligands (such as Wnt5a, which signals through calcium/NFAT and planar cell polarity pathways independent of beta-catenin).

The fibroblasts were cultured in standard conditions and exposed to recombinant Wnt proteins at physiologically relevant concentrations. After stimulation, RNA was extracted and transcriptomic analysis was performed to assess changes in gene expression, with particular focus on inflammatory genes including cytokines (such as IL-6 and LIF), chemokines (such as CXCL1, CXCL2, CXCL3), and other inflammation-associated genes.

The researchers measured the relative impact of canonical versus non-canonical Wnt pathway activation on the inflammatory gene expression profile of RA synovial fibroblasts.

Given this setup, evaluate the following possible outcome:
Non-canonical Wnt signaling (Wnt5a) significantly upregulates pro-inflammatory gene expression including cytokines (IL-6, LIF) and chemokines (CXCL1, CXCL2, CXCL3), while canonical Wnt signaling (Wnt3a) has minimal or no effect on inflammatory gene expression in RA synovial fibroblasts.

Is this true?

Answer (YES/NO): NO